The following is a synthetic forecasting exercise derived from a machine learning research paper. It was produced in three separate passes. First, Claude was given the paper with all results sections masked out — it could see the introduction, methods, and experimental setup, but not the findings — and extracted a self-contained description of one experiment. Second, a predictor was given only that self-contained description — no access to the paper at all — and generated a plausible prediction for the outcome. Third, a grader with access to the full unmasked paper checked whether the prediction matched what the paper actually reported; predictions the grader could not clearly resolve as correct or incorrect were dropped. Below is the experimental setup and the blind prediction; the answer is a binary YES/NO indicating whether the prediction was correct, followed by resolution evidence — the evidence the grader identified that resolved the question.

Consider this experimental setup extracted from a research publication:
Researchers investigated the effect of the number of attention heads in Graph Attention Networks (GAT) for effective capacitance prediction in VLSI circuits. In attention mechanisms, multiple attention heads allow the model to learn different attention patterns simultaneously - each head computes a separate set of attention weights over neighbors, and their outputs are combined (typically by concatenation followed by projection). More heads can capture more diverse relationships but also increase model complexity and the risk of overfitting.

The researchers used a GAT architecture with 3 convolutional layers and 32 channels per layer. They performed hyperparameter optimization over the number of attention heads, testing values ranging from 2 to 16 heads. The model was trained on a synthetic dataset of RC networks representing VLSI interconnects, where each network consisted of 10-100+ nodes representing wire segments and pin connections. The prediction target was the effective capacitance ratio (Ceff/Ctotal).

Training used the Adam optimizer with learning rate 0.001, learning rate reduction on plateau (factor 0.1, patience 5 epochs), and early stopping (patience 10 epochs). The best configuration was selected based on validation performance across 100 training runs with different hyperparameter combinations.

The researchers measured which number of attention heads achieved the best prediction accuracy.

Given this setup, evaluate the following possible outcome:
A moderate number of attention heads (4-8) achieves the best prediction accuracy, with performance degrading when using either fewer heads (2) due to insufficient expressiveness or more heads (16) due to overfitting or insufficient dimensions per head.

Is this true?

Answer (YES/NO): NO